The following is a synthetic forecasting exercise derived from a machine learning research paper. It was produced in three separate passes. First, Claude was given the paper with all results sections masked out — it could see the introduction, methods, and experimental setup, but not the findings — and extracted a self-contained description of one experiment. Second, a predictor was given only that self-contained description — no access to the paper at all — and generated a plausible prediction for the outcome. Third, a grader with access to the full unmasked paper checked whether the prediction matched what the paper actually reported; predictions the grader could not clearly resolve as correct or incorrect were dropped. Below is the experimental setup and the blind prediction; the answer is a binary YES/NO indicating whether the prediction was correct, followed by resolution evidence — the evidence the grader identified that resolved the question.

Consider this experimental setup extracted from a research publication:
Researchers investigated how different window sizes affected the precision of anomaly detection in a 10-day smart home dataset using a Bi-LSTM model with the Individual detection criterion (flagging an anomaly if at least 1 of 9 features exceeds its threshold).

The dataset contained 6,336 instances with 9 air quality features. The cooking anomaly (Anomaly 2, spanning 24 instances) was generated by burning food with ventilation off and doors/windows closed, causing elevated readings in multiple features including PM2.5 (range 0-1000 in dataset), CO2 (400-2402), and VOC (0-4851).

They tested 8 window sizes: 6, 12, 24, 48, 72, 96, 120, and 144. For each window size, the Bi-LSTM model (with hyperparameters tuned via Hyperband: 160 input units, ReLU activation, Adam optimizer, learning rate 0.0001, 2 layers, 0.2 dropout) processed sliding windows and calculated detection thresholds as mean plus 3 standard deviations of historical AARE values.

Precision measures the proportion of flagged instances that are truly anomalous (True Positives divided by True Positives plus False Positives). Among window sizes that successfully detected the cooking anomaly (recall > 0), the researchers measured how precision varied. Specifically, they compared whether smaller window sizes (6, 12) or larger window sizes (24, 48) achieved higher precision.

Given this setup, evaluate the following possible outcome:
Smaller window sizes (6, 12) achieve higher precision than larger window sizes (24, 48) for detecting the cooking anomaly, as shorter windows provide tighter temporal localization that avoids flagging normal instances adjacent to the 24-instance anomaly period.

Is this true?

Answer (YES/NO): NO